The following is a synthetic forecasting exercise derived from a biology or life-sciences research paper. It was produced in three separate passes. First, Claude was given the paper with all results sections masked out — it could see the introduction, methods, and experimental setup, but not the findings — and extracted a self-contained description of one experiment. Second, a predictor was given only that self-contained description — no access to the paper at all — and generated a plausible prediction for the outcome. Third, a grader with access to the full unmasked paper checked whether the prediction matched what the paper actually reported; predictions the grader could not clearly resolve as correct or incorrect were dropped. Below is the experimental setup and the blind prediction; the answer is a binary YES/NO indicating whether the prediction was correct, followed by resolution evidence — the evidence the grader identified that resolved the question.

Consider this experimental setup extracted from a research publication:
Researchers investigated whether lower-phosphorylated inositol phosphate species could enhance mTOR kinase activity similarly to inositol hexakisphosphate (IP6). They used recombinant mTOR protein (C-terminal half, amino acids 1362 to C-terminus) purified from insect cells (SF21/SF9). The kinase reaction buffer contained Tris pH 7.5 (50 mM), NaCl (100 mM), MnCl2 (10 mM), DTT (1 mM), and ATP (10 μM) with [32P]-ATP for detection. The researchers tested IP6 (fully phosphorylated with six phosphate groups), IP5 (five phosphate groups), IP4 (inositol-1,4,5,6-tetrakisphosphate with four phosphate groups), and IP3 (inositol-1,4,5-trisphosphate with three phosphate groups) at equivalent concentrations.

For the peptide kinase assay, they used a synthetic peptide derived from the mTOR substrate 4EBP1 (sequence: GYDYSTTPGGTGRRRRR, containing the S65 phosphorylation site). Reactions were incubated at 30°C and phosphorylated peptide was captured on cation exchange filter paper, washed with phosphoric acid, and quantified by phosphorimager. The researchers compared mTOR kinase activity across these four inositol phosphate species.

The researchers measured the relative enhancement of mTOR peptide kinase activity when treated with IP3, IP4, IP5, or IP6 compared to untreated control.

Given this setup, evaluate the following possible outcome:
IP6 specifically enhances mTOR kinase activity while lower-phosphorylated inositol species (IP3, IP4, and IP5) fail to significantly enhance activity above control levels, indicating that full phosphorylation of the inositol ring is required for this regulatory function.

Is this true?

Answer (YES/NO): NO